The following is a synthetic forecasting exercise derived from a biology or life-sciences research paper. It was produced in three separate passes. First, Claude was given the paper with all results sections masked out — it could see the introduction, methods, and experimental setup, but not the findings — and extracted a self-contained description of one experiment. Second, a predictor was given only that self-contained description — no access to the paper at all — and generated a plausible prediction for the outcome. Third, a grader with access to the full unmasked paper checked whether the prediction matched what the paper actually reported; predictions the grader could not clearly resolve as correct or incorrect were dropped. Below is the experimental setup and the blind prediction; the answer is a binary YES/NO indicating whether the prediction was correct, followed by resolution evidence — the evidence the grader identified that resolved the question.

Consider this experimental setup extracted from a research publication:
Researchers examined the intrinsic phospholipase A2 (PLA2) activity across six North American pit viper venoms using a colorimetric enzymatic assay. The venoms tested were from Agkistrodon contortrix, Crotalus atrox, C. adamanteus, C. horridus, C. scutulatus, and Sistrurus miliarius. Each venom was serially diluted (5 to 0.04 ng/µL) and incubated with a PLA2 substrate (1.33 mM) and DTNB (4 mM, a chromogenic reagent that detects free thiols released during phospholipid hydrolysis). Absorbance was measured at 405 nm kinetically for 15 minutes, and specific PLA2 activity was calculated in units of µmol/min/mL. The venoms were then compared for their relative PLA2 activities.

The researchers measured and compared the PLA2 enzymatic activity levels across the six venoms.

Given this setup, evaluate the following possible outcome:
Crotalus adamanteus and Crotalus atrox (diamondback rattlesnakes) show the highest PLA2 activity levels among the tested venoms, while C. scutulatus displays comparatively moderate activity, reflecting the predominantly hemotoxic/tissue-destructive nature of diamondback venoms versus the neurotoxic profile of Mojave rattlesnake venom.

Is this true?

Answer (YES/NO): NO